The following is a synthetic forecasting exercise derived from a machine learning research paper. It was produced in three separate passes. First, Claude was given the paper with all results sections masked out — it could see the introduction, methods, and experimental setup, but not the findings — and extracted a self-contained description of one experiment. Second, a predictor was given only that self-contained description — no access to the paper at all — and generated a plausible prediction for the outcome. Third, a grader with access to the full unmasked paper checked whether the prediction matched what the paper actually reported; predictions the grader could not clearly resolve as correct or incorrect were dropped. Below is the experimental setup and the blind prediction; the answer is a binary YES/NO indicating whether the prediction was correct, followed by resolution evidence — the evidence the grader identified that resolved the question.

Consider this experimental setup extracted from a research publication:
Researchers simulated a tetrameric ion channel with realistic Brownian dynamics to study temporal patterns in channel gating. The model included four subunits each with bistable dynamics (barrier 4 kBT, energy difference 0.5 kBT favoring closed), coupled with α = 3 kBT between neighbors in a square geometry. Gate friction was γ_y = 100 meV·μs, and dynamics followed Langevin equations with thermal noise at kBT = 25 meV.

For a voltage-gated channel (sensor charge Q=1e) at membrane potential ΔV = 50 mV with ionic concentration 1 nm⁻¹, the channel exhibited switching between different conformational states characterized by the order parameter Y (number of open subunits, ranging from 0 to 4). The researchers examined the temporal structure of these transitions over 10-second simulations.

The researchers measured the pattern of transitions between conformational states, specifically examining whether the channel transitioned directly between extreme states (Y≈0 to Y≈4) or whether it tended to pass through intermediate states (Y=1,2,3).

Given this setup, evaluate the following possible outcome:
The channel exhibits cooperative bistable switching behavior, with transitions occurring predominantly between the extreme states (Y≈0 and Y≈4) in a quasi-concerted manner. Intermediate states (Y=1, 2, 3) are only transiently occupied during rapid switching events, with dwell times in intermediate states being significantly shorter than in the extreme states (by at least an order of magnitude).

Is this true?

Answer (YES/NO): YES